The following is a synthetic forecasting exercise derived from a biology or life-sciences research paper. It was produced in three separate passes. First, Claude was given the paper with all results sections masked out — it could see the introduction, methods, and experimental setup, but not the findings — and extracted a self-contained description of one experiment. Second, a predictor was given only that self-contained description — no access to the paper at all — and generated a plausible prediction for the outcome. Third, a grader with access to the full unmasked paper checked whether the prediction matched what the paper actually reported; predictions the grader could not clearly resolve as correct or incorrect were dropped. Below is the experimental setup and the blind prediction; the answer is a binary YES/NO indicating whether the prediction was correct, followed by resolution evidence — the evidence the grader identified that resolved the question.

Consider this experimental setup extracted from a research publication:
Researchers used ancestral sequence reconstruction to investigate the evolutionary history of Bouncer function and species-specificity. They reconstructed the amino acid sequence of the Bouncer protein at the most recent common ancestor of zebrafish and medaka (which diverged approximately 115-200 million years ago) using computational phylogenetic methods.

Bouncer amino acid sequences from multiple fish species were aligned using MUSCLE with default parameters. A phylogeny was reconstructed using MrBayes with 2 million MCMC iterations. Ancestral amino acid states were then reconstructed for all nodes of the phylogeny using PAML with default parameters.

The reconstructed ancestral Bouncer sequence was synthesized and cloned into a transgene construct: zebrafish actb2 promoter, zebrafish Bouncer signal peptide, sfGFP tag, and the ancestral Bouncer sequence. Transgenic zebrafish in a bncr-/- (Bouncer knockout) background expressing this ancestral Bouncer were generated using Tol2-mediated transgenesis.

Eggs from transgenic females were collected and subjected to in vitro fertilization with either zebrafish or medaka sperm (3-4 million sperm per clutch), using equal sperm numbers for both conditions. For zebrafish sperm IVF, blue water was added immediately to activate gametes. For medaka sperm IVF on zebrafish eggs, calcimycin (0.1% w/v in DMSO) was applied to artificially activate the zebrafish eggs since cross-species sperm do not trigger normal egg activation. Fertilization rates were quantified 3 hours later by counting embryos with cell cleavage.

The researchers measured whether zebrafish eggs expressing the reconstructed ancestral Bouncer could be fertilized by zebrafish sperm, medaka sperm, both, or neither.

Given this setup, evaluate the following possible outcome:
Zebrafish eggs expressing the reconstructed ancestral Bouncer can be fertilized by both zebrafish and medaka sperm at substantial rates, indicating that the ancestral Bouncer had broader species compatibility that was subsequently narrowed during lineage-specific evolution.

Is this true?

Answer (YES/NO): NO